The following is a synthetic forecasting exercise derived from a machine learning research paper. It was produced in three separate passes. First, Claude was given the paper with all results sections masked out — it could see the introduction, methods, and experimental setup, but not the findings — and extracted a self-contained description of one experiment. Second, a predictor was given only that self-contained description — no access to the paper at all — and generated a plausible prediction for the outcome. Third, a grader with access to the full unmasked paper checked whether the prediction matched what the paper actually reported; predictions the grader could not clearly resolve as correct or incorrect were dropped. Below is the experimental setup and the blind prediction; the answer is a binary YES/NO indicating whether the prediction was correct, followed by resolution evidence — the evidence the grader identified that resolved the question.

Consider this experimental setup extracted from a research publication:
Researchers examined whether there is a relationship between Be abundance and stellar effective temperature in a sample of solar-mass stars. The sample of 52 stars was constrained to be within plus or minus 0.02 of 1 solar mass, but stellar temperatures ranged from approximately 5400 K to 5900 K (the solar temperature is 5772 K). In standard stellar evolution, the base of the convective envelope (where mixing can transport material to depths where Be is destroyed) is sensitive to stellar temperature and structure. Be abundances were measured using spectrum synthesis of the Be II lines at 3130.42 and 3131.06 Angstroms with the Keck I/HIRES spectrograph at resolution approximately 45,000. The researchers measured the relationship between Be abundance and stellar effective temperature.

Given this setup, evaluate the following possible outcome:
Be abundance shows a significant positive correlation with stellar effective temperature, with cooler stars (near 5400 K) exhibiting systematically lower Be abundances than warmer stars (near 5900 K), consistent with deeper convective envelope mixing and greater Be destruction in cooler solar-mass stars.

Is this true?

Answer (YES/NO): NO